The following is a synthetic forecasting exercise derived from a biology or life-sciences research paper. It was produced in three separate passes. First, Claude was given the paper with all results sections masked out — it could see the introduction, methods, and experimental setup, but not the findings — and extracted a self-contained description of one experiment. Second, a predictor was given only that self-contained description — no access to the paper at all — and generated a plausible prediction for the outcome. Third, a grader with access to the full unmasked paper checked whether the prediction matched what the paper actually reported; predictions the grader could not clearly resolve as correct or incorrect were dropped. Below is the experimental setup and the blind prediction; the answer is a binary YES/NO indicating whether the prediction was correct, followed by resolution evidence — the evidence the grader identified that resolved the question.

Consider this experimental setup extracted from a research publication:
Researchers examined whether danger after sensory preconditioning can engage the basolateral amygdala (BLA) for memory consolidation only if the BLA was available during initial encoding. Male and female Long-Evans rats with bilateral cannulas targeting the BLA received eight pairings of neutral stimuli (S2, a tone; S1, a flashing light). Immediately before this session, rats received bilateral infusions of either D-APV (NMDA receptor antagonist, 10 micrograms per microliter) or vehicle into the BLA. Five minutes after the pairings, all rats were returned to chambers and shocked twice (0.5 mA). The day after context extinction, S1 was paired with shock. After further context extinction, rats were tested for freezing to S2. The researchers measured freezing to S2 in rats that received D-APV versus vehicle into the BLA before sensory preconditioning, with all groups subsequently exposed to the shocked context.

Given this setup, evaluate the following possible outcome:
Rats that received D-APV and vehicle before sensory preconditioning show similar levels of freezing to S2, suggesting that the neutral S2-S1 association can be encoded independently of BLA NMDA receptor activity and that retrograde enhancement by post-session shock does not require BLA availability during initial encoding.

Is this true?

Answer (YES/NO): NO